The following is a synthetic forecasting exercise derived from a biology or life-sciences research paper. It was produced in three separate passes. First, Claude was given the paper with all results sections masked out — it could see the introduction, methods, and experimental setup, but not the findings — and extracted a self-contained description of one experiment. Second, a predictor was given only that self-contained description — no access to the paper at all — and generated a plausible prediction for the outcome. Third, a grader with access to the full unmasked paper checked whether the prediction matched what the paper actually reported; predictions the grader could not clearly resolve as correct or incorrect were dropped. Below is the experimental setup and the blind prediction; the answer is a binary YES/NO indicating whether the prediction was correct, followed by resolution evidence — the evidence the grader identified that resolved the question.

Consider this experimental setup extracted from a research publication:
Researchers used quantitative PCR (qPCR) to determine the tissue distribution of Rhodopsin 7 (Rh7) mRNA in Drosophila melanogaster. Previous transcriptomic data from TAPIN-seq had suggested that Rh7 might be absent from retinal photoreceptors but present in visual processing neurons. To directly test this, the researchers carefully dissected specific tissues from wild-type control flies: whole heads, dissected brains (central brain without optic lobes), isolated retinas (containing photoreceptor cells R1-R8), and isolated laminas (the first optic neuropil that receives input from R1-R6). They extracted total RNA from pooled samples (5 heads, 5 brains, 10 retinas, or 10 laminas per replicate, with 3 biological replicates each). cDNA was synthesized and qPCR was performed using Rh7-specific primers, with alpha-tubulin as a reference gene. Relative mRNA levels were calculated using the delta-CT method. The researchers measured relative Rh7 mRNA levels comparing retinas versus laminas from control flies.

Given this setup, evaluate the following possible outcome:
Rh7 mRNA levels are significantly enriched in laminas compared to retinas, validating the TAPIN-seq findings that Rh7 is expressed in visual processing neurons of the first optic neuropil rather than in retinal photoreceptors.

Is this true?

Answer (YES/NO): YES